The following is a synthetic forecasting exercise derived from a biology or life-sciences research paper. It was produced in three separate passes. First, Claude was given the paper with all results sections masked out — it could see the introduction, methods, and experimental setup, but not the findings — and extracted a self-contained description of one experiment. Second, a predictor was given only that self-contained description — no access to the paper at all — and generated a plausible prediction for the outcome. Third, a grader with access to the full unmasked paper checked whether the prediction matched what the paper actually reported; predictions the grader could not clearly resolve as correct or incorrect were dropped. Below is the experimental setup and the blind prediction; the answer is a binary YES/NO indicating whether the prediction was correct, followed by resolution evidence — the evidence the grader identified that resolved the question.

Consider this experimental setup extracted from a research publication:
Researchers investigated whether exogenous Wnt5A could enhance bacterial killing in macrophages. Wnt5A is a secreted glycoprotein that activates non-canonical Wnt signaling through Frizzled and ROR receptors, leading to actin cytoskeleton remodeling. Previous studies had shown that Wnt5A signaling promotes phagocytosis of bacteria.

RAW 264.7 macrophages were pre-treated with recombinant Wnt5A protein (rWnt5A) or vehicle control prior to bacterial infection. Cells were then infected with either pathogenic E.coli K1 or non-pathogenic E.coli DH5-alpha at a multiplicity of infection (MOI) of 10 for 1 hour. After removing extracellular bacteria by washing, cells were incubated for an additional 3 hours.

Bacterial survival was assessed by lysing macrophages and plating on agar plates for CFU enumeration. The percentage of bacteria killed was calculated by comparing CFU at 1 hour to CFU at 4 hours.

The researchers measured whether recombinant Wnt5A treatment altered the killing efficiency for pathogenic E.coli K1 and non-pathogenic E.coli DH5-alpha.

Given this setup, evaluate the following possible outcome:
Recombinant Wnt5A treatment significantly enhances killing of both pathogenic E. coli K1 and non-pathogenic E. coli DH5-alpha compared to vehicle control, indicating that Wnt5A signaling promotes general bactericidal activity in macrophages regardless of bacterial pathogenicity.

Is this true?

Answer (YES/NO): NO